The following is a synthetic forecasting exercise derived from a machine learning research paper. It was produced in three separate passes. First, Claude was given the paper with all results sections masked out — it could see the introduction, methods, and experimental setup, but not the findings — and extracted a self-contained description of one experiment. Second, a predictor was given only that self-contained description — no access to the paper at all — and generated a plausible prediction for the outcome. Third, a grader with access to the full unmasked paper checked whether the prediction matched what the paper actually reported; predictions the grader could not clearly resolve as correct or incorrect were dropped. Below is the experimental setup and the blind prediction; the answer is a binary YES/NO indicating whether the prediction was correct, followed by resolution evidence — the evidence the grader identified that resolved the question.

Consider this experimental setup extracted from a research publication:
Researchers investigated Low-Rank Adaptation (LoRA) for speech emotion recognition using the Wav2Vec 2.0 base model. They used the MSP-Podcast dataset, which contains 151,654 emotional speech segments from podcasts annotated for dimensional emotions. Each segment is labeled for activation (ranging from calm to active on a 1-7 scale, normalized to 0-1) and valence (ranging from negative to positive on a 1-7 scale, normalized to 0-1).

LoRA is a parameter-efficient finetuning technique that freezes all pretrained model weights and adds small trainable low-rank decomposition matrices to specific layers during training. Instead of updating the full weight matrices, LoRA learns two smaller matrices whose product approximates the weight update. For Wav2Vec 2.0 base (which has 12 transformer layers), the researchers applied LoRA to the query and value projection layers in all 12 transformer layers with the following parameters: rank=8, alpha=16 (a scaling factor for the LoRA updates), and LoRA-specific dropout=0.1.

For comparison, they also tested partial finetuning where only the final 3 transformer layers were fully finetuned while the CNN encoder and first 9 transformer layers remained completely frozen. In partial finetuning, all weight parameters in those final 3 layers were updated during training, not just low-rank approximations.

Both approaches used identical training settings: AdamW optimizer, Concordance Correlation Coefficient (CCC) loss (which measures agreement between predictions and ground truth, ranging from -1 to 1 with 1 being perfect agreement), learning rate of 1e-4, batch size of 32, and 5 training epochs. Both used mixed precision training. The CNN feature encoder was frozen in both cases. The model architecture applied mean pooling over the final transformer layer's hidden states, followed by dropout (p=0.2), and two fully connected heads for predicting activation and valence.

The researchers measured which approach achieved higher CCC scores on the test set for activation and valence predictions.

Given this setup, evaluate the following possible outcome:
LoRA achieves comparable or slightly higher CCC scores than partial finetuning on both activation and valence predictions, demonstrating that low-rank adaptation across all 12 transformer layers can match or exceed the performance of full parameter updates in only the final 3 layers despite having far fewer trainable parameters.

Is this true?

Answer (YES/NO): NO